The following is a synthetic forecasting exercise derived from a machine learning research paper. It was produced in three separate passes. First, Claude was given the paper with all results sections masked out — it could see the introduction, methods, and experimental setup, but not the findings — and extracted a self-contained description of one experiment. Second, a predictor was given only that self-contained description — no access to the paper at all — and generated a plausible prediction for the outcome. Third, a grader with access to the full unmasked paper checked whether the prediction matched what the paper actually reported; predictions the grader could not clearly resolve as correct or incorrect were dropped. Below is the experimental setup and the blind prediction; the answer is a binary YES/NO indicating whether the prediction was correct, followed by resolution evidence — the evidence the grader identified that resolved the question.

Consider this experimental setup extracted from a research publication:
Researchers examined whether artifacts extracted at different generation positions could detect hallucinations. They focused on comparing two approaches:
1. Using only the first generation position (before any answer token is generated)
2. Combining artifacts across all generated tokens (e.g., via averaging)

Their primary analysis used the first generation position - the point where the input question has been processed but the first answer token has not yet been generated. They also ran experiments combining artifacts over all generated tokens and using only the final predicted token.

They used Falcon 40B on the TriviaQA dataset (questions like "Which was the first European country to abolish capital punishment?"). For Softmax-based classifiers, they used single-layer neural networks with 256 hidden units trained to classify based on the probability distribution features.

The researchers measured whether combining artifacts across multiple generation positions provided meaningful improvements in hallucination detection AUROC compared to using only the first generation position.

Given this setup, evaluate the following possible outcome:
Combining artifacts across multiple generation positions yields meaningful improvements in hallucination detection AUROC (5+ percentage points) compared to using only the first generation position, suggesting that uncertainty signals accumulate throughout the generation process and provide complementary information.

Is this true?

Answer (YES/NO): NO